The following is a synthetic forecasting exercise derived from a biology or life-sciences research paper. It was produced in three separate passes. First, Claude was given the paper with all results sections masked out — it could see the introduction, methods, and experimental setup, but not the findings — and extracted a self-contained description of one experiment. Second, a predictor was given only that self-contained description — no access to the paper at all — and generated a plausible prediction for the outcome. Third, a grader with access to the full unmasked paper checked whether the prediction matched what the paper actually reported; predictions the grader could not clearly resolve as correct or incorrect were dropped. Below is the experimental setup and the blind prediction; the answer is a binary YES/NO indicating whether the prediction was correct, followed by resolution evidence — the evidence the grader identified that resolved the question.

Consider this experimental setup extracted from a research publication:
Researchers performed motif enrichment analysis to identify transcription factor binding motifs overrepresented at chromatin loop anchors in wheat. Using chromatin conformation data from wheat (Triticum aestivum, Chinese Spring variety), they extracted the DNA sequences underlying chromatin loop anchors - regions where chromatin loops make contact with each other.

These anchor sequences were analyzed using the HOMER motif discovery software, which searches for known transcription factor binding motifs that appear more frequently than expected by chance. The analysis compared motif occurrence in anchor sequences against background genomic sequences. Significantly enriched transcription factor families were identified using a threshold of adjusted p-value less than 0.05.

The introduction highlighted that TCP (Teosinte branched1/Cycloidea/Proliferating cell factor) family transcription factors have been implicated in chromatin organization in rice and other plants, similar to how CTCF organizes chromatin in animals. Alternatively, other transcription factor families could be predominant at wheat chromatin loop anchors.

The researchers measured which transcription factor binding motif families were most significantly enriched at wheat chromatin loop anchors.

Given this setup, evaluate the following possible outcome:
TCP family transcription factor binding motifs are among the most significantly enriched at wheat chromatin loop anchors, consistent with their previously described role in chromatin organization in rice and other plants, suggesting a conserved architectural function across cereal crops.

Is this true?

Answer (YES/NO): NO